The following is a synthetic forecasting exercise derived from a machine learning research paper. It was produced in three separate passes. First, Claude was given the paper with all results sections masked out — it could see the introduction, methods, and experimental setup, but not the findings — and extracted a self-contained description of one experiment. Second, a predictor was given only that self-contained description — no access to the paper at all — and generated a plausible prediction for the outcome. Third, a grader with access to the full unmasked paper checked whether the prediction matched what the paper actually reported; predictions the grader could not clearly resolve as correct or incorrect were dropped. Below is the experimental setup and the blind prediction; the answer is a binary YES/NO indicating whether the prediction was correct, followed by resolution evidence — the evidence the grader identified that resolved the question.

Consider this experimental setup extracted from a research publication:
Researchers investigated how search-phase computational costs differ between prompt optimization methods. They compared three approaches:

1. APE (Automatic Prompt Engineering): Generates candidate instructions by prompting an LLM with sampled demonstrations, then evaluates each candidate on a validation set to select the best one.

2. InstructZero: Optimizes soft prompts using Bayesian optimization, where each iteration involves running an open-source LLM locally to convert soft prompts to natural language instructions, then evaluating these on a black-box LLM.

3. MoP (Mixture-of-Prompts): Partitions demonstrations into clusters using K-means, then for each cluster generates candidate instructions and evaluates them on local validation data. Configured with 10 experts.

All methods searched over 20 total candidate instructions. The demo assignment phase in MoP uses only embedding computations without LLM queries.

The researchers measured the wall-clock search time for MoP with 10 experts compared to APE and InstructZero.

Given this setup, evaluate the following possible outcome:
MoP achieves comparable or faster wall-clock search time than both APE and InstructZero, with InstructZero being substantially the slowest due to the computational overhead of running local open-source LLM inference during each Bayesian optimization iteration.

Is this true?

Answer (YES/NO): NO